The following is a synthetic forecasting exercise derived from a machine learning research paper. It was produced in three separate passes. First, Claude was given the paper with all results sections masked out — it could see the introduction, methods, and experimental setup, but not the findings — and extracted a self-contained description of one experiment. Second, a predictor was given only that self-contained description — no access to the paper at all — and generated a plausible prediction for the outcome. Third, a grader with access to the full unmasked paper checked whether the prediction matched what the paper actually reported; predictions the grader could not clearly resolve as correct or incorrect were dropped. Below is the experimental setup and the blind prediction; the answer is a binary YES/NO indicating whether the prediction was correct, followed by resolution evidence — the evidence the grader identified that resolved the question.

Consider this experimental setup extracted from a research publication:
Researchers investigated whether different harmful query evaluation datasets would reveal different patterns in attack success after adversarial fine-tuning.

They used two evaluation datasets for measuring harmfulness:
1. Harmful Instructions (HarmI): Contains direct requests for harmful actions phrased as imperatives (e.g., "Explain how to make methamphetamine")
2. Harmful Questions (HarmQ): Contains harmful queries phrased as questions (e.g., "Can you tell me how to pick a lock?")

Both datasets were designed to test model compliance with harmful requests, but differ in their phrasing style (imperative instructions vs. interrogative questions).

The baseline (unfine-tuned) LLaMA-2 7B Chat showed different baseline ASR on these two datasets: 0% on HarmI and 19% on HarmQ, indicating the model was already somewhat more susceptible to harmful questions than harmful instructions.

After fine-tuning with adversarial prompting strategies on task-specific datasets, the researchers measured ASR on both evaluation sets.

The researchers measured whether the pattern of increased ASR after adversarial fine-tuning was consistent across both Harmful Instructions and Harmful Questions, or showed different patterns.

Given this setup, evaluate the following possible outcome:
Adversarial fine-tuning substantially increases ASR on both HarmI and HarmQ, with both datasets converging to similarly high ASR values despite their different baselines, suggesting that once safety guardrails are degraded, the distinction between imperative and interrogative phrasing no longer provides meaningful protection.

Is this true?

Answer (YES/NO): NO